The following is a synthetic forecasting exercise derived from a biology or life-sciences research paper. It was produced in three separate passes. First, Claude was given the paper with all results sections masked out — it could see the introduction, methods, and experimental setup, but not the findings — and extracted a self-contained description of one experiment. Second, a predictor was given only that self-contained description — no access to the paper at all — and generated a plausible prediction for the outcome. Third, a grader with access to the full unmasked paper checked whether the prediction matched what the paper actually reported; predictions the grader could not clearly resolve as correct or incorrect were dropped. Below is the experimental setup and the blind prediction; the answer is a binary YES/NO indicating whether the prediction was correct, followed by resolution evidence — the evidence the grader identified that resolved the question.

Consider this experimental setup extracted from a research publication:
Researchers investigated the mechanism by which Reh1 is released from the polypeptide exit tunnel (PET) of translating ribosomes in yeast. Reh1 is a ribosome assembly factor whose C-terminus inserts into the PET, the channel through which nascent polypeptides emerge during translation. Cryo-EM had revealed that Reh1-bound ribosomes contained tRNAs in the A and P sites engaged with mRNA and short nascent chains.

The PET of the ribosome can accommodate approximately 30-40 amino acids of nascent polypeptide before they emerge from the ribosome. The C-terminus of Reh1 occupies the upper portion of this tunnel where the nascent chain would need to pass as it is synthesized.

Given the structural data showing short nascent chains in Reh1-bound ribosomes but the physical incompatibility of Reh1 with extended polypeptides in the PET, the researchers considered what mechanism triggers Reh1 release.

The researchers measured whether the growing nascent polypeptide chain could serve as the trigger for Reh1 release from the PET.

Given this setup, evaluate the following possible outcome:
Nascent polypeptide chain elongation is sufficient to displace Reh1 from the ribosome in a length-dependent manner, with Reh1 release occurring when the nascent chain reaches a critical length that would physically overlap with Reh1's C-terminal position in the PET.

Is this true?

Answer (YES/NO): YES